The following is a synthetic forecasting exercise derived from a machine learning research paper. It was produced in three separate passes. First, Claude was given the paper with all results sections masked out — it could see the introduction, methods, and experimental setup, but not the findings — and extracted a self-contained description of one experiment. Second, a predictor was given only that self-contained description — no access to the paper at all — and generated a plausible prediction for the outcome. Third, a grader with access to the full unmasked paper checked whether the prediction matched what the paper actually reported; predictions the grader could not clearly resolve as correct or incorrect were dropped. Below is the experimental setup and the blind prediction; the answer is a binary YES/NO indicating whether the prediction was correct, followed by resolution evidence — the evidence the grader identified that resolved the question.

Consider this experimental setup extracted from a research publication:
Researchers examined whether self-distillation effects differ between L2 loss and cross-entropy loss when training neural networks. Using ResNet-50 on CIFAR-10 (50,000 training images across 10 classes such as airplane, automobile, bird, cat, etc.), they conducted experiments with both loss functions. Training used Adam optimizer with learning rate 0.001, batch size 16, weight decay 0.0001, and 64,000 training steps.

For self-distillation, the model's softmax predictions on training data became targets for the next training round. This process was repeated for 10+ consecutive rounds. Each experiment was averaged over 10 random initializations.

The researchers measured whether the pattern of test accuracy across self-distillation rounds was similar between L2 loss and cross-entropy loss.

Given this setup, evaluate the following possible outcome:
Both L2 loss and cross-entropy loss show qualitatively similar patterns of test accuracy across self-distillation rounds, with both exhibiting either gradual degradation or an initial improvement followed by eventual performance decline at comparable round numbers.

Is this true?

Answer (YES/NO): YES